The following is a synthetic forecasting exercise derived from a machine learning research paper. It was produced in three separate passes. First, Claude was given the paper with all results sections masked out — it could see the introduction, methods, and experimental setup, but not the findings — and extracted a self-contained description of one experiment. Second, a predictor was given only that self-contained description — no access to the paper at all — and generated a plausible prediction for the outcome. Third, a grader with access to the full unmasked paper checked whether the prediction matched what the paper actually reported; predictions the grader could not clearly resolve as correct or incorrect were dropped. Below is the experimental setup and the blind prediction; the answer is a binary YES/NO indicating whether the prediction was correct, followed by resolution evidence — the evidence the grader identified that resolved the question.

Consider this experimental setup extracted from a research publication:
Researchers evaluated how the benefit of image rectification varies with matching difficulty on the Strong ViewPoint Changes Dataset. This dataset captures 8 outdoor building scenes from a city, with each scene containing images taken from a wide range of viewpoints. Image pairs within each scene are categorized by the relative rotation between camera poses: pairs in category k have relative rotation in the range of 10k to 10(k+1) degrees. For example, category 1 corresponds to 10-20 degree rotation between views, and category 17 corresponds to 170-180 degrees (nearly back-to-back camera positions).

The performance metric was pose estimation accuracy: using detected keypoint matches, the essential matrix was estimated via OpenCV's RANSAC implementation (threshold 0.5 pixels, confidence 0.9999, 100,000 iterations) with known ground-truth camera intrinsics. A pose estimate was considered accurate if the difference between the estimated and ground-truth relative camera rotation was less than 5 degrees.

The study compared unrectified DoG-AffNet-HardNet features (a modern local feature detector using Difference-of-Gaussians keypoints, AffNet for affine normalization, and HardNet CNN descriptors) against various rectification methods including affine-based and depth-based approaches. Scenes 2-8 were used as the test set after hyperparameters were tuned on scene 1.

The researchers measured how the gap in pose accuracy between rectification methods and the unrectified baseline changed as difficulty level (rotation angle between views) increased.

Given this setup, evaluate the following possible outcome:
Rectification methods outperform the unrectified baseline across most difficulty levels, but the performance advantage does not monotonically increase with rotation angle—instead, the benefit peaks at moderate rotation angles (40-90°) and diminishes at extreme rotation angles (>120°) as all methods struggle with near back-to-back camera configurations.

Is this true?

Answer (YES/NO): NO